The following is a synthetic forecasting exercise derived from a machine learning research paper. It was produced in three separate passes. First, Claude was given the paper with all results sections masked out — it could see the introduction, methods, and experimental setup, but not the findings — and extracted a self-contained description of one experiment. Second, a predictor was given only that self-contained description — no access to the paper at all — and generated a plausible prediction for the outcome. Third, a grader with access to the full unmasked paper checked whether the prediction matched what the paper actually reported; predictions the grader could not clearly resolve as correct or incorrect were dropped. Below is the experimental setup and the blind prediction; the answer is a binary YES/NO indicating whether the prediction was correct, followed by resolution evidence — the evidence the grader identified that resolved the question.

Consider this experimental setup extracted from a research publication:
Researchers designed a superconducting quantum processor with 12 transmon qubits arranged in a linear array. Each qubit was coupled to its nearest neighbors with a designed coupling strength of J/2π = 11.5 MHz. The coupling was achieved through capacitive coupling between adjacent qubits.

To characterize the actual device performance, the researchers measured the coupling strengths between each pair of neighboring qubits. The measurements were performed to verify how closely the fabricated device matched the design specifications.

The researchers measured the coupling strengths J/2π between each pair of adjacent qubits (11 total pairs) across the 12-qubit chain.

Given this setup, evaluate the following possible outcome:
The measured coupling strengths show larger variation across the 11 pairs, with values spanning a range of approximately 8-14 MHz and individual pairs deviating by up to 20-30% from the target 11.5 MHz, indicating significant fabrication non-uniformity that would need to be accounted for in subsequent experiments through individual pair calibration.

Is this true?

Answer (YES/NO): NO